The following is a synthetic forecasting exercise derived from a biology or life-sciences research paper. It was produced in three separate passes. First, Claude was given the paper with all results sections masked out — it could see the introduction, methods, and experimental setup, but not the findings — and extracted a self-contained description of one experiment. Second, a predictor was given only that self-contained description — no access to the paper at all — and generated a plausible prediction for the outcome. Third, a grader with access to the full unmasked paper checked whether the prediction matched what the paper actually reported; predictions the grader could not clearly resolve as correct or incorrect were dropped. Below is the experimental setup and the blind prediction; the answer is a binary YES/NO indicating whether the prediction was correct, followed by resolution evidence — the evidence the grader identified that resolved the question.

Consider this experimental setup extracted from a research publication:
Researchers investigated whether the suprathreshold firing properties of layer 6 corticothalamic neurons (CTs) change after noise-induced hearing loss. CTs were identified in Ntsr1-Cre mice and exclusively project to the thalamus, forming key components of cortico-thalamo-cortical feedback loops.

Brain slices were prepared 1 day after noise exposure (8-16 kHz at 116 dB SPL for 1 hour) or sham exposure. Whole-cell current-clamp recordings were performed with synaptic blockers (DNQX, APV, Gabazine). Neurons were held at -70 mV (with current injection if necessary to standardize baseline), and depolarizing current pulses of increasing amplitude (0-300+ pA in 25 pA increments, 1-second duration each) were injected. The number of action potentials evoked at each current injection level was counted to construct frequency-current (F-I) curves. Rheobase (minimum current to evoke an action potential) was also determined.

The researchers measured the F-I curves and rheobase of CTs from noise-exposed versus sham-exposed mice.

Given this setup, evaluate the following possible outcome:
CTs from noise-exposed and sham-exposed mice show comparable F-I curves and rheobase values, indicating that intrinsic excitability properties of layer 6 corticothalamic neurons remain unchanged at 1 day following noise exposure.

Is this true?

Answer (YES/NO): NO